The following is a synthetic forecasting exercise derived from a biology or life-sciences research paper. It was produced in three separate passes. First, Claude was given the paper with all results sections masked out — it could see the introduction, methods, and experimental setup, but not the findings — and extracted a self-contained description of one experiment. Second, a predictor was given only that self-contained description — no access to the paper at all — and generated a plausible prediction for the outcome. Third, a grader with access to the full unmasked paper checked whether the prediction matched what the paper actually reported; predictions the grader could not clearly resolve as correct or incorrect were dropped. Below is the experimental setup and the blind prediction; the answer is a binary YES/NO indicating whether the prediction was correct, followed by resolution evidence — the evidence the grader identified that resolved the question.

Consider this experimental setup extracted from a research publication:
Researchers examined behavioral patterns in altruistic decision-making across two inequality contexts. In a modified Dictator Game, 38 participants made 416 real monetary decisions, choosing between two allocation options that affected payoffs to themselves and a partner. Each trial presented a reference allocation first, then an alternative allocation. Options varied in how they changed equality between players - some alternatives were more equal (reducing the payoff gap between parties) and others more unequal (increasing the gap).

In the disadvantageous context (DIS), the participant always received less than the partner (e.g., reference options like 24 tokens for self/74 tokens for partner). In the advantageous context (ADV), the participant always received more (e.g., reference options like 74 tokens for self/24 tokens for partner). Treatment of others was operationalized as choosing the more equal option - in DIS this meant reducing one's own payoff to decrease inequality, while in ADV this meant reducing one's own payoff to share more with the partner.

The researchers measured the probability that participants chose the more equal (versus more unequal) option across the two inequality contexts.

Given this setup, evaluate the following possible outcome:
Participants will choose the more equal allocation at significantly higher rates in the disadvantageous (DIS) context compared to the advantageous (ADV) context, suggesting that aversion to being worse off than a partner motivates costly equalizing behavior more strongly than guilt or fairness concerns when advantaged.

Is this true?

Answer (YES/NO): YES